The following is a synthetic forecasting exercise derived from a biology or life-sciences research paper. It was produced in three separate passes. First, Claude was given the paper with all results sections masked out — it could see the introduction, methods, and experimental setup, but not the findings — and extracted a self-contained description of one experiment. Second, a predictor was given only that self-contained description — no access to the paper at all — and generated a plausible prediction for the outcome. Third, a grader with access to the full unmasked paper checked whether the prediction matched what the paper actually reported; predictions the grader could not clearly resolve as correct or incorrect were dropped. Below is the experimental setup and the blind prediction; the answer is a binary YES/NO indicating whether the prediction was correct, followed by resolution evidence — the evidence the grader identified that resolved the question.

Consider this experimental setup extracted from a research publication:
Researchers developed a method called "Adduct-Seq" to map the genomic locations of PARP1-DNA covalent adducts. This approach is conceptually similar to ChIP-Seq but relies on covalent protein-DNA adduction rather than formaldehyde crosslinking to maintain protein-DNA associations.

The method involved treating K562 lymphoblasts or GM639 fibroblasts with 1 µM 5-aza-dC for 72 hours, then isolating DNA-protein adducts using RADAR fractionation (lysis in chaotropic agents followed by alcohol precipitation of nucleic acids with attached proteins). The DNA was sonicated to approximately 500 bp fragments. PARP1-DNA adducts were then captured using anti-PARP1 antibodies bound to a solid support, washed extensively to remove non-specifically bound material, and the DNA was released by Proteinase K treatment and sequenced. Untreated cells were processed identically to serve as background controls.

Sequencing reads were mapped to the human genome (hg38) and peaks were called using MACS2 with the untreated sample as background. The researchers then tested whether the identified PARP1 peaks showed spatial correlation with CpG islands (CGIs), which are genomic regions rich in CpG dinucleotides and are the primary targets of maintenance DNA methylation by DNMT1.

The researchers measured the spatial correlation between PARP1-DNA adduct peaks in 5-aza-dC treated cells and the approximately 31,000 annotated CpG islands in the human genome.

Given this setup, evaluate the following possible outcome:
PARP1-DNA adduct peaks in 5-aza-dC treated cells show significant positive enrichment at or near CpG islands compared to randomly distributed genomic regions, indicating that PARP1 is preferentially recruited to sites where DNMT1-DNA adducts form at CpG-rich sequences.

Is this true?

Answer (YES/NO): YES